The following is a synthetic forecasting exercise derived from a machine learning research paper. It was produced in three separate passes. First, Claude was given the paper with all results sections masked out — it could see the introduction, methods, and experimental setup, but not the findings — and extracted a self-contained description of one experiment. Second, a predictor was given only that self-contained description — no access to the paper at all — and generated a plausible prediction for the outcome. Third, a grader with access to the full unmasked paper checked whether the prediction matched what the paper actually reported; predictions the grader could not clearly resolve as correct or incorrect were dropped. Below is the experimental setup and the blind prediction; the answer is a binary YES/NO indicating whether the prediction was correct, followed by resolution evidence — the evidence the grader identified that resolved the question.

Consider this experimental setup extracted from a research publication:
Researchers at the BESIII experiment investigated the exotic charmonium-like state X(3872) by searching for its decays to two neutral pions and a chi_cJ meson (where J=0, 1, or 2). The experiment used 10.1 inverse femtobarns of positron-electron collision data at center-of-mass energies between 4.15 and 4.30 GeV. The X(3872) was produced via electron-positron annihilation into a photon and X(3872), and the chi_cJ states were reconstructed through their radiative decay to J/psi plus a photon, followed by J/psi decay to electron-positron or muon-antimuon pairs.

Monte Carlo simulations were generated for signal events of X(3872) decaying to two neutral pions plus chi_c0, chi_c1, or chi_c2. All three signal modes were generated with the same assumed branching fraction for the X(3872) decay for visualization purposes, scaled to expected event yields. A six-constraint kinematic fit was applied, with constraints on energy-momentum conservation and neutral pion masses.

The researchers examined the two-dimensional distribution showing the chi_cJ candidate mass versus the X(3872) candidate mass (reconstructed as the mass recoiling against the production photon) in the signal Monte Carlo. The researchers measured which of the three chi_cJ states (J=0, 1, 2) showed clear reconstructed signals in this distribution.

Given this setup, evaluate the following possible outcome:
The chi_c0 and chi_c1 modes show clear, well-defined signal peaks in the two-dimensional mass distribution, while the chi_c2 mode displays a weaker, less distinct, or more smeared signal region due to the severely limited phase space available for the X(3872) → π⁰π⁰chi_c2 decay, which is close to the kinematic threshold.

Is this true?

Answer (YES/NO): NO